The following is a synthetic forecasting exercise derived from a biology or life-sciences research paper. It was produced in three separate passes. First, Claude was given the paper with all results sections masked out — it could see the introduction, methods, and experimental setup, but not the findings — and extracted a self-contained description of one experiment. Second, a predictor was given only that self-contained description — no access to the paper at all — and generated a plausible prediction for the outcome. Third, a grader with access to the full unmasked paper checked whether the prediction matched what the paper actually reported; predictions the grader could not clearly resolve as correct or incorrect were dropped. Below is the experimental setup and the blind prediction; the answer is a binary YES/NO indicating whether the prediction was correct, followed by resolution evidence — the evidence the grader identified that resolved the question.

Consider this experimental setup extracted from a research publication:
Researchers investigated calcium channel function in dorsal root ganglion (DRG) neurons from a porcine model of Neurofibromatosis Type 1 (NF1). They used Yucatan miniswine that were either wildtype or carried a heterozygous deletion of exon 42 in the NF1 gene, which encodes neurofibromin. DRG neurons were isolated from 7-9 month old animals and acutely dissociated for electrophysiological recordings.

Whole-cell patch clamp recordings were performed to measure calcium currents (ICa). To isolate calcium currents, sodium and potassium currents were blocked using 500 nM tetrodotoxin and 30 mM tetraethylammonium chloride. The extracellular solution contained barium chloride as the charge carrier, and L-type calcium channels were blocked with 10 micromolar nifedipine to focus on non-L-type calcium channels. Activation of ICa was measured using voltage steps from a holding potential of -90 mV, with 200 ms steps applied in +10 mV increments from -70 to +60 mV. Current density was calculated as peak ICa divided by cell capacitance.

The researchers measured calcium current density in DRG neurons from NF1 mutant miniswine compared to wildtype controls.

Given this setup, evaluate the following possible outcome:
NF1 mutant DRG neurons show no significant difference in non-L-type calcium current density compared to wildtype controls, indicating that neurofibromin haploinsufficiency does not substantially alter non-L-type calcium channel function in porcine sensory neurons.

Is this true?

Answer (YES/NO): NO